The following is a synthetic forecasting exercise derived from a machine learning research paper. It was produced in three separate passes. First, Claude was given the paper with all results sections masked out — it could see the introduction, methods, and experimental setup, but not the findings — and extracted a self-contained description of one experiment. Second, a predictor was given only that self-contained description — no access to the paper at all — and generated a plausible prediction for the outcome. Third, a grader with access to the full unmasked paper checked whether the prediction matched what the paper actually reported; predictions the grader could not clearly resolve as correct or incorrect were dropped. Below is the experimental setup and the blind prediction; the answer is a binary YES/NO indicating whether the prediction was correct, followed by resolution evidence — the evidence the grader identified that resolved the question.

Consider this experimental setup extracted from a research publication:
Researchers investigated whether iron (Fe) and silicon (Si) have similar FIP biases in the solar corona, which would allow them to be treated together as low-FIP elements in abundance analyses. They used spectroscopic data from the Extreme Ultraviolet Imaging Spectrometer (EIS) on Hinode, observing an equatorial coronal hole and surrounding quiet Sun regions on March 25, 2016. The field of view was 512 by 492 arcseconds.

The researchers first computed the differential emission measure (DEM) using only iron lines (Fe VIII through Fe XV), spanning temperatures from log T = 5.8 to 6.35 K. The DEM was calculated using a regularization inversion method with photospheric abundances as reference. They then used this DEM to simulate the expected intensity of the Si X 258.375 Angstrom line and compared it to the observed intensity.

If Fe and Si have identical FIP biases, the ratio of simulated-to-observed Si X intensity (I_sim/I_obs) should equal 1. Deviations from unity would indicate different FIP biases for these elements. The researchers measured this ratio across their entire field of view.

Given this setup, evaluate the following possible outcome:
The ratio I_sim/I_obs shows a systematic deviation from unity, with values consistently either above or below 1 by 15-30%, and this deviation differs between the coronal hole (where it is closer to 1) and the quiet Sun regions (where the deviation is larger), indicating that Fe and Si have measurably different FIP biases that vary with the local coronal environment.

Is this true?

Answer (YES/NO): NO